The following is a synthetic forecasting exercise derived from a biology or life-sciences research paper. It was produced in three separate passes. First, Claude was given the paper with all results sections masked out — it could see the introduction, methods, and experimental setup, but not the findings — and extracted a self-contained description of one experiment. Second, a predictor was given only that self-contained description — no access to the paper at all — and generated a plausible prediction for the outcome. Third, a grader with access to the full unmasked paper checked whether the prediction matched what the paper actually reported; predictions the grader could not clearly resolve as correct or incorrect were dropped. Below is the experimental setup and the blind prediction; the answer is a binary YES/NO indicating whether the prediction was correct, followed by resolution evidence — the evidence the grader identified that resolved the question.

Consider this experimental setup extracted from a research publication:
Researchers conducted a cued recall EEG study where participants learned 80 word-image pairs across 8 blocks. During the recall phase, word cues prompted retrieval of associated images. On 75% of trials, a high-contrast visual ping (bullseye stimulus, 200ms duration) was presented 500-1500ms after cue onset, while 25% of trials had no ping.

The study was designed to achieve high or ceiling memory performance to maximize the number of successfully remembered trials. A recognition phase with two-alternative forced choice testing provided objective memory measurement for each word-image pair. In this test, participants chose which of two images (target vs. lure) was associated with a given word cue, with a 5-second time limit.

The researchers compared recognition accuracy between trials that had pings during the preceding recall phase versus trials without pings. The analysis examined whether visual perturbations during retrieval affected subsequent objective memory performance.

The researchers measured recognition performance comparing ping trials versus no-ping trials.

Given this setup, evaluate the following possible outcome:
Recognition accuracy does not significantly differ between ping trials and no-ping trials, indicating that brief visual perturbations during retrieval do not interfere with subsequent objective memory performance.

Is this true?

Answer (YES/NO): YES